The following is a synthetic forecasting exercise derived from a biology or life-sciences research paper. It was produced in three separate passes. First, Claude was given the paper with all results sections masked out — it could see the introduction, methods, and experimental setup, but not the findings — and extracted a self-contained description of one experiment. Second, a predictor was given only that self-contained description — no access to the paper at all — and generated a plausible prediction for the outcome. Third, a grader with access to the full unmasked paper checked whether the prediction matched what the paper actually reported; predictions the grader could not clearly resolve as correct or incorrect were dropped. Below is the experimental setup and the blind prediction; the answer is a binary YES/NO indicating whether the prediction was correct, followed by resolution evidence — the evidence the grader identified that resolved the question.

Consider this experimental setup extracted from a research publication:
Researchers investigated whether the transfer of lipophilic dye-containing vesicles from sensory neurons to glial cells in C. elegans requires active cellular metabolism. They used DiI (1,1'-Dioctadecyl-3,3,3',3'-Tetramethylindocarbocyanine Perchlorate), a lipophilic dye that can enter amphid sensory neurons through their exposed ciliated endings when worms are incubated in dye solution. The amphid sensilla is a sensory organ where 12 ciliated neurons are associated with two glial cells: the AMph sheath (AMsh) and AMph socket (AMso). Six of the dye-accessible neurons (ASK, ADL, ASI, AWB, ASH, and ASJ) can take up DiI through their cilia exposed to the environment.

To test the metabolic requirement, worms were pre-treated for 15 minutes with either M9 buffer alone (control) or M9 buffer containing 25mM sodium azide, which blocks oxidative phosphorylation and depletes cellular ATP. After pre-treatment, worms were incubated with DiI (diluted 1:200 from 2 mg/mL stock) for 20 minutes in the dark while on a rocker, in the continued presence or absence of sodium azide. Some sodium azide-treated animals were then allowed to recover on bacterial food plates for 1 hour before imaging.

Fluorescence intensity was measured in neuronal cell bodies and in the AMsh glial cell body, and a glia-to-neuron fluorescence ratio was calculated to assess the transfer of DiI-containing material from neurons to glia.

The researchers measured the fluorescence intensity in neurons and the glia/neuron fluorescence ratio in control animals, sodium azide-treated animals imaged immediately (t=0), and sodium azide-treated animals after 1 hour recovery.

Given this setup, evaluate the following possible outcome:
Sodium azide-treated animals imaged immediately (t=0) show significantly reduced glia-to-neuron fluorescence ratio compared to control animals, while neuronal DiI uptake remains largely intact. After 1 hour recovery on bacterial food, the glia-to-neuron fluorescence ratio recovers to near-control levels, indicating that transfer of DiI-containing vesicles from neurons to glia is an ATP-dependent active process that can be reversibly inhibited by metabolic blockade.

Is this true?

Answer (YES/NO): NO